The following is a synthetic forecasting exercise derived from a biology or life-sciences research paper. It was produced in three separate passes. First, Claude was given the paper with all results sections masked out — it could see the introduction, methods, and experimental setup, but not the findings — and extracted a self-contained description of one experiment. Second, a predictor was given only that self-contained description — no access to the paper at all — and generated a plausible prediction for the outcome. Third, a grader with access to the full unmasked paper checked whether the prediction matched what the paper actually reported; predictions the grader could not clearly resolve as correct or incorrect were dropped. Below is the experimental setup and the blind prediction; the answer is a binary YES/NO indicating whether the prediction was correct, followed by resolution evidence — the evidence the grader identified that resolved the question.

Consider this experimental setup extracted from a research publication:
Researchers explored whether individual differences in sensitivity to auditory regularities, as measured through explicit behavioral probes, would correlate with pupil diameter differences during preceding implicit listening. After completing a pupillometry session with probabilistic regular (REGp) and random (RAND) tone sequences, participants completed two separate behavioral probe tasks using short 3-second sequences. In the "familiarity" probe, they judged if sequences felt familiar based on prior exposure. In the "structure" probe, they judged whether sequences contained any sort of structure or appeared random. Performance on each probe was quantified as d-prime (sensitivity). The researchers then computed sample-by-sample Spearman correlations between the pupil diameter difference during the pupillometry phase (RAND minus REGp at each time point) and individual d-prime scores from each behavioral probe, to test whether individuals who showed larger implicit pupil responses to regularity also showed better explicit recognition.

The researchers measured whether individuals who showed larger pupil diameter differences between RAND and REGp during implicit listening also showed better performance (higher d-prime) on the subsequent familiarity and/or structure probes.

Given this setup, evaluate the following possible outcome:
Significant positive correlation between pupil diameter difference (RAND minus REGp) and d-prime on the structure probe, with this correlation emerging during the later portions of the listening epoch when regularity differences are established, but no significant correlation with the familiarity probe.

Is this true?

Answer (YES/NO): NO